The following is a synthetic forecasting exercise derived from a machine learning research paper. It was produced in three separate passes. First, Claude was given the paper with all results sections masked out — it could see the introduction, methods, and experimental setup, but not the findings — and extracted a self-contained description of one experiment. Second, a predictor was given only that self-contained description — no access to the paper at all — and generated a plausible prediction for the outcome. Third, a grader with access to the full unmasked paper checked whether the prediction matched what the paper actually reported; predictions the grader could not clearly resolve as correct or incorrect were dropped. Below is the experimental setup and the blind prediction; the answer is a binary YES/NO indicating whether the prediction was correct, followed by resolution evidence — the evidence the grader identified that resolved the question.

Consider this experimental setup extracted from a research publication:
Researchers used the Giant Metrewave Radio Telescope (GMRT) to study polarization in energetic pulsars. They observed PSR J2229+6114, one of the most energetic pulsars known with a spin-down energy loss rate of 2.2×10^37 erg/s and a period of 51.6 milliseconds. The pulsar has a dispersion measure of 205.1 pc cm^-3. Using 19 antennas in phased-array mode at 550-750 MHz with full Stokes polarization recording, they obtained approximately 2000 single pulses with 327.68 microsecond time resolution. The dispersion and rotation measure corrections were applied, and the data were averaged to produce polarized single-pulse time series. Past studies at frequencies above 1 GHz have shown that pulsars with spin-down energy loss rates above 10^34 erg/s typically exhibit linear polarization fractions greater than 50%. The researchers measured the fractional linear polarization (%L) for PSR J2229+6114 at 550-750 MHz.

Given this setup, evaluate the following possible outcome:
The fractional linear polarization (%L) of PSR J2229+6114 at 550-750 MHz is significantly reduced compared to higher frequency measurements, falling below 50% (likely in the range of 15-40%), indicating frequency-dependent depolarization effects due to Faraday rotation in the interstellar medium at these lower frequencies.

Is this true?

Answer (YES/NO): NO